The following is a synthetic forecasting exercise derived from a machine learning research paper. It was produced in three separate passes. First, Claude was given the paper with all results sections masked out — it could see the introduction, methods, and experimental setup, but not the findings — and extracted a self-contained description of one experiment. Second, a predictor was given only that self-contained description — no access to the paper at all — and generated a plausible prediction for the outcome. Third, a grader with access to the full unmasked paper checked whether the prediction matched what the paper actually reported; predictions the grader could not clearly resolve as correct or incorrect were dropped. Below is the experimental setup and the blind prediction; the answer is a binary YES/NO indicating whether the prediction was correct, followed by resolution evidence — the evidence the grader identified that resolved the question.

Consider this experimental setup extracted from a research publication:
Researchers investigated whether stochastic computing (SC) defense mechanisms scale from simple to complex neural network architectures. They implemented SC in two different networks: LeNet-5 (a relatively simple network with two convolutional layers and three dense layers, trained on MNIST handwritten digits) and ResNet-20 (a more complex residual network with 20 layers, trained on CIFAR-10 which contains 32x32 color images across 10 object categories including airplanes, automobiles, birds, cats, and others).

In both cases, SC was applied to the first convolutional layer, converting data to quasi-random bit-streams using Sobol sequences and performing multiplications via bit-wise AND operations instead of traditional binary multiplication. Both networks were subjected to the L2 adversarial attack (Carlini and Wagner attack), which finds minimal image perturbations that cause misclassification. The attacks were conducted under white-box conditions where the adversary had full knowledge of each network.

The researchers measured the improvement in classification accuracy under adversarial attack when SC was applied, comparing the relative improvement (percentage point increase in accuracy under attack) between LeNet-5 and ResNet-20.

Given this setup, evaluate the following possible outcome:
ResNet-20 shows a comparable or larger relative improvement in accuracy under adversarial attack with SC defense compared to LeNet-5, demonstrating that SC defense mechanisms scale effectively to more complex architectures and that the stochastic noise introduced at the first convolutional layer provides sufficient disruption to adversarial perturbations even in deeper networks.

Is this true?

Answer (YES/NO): YES